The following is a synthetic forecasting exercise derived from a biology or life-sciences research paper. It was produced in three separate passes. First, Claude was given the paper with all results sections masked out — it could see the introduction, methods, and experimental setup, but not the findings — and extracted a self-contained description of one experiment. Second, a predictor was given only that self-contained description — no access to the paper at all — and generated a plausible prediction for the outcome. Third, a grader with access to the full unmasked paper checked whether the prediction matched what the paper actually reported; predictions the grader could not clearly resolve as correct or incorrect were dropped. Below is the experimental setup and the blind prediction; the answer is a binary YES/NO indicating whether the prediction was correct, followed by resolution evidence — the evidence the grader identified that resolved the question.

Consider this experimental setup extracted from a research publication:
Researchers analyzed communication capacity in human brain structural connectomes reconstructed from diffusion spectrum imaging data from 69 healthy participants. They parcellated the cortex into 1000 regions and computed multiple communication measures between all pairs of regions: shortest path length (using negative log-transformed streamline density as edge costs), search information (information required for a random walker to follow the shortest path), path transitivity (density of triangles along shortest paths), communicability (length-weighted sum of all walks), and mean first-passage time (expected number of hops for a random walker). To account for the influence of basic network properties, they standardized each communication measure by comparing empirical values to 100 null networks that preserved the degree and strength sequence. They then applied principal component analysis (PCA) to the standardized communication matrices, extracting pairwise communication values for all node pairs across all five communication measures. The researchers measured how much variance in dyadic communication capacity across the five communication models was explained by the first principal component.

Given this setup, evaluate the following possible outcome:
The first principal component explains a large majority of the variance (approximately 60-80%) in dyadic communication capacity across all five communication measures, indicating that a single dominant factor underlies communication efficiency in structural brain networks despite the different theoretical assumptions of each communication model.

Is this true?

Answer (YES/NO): YES